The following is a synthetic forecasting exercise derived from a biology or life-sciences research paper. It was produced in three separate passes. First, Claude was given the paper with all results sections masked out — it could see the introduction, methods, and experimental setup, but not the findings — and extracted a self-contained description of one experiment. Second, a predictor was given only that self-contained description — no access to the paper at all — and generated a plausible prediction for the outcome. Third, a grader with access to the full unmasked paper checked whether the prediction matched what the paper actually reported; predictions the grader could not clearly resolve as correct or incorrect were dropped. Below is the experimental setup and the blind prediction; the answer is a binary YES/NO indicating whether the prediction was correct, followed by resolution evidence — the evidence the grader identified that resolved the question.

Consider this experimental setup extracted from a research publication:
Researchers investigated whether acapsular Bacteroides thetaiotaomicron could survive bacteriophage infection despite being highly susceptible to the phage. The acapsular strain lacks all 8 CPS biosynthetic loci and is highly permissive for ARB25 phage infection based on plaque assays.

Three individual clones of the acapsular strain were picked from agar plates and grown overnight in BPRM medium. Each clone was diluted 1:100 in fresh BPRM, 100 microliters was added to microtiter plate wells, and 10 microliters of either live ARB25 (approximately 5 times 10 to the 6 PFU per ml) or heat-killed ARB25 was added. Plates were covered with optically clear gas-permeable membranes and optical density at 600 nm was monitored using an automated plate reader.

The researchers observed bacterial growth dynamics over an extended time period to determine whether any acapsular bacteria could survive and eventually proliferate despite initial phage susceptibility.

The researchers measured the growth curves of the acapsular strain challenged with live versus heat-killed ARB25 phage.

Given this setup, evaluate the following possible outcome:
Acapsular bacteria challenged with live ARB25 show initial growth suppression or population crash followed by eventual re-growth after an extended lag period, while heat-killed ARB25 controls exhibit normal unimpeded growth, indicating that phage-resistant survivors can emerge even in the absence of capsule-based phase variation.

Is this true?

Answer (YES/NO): YES